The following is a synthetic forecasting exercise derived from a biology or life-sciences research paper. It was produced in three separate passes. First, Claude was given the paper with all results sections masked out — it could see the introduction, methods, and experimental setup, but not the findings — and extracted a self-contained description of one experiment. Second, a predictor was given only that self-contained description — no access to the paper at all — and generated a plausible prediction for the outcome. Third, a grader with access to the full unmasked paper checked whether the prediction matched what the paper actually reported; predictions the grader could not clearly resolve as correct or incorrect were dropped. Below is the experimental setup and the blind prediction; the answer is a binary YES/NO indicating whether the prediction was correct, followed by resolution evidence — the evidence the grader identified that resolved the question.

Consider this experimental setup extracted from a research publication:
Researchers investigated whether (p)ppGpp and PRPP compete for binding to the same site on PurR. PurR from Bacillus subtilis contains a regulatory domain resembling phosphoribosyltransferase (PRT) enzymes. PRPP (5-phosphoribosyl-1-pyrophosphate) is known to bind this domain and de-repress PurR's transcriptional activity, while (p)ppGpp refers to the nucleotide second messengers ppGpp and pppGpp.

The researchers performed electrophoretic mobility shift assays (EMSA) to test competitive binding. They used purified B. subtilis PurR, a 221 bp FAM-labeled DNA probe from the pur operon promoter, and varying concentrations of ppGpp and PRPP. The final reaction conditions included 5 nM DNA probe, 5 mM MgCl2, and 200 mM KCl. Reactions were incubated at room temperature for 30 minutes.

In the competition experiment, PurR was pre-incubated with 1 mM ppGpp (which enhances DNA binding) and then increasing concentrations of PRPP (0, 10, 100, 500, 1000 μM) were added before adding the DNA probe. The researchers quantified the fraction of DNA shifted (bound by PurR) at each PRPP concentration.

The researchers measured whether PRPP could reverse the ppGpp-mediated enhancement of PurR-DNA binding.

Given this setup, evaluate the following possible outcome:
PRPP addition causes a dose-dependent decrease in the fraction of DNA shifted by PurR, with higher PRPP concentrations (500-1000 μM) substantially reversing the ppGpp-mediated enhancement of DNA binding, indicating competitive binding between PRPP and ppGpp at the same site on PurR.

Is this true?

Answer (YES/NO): NO